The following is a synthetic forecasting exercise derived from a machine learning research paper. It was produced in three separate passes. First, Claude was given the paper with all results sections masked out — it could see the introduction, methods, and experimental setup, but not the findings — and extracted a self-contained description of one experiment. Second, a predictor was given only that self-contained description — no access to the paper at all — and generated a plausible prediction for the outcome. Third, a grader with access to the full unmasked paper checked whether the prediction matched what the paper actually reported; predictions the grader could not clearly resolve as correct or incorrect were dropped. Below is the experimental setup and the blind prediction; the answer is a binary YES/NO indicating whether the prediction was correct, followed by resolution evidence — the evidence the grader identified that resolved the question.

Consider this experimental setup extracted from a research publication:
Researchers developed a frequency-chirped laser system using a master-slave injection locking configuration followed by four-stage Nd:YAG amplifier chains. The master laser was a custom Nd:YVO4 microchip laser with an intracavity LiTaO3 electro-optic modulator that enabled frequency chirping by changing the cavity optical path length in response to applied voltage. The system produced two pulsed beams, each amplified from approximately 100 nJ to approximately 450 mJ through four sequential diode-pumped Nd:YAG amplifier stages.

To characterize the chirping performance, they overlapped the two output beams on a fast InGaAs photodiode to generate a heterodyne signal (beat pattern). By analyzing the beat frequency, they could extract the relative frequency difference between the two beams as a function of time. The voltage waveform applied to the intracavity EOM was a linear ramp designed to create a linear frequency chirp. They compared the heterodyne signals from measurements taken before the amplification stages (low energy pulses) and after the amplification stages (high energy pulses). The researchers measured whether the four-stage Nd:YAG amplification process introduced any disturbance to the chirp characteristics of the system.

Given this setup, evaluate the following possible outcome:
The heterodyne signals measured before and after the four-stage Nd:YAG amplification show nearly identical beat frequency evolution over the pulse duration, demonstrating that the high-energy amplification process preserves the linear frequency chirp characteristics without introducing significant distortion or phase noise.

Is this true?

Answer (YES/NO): YES